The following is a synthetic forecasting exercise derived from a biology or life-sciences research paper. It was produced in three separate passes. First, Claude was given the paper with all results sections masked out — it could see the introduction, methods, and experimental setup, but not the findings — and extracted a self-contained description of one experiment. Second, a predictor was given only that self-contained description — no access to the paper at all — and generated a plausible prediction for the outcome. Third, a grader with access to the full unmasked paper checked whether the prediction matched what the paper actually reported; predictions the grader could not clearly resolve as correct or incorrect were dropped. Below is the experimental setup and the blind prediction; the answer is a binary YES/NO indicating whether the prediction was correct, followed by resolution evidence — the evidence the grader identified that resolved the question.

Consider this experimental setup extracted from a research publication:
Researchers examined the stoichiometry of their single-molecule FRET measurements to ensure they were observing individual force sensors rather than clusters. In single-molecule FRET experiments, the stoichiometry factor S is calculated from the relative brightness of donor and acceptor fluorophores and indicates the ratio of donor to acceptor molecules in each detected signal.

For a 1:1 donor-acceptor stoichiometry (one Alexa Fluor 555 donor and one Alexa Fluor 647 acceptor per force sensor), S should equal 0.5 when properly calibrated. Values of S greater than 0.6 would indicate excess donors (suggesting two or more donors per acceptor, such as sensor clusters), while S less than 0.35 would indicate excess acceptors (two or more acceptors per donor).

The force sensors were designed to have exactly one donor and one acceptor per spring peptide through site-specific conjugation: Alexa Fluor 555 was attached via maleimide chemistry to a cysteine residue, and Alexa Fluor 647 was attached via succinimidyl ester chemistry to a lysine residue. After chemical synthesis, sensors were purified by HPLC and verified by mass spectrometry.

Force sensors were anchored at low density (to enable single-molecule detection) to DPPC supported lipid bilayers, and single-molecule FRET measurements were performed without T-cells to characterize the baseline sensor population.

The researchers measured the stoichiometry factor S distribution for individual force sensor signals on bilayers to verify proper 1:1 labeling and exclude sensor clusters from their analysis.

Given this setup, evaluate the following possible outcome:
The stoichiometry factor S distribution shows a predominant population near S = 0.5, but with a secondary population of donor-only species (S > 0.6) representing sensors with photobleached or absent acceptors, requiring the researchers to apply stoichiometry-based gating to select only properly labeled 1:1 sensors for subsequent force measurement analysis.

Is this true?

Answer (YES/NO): NO